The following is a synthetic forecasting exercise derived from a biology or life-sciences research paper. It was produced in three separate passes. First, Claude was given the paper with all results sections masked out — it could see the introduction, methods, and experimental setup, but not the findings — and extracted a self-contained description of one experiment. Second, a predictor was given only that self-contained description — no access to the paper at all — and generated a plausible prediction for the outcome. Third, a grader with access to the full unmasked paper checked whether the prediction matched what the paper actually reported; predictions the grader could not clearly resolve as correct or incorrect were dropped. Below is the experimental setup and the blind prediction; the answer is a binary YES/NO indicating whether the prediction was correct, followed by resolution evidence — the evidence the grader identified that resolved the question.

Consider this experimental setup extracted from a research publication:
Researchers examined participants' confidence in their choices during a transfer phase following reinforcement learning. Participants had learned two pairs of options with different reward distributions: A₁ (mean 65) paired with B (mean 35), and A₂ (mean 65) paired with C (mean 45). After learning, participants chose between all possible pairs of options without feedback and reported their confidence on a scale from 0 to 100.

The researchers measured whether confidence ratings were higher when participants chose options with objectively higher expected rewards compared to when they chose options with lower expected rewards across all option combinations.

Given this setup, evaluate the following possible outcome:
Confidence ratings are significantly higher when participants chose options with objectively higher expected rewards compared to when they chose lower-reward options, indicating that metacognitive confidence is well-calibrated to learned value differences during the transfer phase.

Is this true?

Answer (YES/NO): YES